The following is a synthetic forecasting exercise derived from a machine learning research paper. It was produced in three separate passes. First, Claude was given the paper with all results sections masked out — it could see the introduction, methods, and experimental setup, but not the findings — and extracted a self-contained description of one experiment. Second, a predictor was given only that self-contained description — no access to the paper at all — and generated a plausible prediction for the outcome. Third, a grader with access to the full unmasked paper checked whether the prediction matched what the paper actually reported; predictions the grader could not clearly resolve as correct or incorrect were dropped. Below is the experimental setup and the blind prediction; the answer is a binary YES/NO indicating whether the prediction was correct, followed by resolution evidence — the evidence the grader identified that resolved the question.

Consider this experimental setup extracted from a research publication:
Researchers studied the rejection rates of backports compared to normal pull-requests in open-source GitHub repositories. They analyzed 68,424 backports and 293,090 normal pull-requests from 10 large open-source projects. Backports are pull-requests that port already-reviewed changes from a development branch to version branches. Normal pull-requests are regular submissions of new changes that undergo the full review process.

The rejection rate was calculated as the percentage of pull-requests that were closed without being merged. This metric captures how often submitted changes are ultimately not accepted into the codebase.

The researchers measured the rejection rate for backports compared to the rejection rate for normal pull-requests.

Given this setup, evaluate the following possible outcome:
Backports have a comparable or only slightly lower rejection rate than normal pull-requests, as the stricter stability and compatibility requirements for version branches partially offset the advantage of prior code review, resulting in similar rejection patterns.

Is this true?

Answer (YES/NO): NO